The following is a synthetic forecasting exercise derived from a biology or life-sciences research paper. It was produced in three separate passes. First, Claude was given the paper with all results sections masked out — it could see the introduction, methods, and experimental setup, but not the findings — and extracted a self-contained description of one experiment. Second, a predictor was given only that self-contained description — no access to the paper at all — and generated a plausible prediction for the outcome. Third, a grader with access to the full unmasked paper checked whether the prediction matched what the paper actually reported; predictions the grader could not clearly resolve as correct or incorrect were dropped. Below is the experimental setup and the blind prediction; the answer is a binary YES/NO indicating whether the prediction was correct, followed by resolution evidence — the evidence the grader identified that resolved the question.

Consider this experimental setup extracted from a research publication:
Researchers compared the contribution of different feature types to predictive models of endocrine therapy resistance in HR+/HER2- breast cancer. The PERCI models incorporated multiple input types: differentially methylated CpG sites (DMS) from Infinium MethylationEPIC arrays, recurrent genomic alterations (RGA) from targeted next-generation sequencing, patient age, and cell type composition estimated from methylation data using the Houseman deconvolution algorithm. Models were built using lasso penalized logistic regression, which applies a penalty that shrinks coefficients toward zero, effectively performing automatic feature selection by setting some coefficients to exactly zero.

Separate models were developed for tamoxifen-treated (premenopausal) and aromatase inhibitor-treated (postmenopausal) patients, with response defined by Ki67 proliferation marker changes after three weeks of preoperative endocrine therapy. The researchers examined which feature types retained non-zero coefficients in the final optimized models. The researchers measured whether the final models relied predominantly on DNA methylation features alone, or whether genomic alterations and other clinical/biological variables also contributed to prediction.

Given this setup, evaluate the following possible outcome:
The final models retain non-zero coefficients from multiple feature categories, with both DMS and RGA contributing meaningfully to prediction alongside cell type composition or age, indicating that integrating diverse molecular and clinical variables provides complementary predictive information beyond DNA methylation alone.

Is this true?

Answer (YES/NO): YES